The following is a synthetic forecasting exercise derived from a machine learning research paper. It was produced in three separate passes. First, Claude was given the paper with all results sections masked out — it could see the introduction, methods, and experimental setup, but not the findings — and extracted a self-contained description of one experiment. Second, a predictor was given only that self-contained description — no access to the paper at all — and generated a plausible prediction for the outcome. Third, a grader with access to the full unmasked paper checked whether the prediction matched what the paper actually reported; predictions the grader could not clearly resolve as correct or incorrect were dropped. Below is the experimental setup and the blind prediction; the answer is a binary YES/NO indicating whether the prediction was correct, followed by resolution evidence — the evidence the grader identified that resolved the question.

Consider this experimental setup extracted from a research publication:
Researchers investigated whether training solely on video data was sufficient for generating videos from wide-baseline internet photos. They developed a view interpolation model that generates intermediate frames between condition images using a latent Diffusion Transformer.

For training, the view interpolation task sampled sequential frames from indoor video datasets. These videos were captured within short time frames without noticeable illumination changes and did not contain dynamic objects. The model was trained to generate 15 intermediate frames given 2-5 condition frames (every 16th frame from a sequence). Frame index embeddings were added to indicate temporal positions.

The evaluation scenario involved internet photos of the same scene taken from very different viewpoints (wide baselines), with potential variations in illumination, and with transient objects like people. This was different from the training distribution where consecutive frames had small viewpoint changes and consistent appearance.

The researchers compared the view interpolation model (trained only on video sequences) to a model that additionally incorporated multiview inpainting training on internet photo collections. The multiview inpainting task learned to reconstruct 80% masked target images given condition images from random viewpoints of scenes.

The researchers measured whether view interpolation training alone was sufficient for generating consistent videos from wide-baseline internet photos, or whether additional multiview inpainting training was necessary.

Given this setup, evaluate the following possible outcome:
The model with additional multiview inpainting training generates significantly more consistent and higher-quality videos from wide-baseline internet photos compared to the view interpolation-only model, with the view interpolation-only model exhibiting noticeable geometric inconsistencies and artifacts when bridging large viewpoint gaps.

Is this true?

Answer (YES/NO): YES